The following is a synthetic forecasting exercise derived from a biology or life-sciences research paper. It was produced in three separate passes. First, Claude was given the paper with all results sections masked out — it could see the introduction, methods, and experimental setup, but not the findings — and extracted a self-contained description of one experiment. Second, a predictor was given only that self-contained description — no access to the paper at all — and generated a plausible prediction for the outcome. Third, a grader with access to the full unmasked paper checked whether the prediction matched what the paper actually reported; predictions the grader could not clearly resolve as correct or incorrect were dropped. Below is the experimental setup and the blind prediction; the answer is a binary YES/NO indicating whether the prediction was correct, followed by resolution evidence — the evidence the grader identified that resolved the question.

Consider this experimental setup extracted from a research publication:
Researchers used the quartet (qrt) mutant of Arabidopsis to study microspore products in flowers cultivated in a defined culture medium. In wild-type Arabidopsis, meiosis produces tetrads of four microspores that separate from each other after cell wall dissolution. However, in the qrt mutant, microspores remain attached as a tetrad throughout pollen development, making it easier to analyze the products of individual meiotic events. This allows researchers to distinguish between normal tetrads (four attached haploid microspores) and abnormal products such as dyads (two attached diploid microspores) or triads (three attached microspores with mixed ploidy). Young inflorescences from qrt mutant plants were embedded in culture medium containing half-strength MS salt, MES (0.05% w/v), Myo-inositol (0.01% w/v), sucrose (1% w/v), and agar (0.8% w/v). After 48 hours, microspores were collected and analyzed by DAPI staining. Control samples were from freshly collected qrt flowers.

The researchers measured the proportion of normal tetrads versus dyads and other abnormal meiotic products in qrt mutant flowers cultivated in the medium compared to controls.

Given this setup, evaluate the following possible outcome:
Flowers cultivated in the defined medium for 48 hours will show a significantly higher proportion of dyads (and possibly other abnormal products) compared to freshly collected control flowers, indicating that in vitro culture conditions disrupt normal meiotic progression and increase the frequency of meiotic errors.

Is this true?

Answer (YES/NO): YES